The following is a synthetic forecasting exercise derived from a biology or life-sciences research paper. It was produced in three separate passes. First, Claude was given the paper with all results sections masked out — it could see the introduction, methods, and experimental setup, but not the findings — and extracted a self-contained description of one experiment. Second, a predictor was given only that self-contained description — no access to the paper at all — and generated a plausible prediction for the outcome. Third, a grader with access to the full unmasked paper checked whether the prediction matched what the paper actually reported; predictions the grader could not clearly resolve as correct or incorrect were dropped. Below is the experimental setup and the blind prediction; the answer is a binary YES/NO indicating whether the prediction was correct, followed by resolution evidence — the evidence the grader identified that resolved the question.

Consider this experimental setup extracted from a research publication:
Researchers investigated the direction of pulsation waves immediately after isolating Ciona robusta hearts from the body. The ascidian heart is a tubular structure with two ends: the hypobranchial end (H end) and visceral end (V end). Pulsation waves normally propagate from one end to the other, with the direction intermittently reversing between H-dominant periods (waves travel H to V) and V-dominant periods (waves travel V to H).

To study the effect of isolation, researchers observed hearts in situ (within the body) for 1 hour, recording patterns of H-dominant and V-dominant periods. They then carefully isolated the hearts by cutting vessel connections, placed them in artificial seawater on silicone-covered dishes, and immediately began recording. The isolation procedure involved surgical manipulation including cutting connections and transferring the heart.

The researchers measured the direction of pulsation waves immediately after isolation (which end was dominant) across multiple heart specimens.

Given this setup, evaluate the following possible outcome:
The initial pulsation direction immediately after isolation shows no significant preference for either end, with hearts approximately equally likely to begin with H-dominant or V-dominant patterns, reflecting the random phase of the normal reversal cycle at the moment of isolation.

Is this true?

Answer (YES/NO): NO